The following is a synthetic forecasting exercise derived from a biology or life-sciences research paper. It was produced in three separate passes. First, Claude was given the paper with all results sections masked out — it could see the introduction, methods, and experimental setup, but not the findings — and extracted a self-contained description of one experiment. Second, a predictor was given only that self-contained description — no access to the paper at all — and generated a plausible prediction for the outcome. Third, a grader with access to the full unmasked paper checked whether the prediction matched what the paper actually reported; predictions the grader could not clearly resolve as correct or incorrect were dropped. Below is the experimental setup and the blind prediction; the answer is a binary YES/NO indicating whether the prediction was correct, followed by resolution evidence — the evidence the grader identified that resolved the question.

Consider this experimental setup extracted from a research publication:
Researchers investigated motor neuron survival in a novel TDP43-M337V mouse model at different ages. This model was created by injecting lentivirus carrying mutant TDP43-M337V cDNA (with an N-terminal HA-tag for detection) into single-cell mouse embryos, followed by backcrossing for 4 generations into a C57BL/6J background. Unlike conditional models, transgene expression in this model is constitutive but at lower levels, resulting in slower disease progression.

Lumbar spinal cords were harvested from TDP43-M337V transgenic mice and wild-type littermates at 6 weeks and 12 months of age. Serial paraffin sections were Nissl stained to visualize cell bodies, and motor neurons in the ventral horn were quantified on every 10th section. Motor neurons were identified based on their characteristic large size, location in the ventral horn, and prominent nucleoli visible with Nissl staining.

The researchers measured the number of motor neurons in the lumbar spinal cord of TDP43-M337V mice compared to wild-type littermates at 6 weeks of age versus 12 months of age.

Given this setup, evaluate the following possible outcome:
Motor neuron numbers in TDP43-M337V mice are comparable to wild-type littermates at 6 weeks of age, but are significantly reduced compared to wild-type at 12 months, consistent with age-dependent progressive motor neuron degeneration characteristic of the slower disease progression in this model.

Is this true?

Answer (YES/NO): YES